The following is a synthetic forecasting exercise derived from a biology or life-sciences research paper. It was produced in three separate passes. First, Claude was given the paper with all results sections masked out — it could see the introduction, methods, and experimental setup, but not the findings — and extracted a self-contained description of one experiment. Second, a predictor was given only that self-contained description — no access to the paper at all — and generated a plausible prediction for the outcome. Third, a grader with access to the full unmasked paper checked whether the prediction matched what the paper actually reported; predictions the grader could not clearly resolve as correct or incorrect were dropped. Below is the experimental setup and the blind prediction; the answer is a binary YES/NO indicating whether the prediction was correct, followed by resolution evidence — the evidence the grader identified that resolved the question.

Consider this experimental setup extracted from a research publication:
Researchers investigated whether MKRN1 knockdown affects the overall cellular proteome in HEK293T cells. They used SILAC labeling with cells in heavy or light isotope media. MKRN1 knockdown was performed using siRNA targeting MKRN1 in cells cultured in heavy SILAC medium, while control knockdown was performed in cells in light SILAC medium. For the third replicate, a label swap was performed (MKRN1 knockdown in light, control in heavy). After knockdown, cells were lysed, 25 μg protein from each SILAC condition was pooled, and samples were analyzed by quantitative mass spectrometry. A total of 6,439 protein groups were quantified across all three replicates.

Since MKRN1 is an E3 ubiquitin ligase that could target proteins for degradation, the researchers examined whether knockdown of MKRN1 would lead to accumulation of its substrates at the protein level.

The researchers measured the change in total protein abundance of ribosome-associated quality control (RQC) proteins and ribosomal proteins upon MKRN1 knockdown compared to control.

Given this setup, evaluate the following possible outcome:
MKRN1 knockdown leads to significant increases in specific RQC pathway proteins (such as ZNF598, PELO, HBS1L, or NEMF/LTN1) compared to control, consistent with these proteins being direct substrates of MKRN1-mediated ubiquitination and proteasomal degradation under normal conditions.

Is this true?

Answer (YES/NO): NO